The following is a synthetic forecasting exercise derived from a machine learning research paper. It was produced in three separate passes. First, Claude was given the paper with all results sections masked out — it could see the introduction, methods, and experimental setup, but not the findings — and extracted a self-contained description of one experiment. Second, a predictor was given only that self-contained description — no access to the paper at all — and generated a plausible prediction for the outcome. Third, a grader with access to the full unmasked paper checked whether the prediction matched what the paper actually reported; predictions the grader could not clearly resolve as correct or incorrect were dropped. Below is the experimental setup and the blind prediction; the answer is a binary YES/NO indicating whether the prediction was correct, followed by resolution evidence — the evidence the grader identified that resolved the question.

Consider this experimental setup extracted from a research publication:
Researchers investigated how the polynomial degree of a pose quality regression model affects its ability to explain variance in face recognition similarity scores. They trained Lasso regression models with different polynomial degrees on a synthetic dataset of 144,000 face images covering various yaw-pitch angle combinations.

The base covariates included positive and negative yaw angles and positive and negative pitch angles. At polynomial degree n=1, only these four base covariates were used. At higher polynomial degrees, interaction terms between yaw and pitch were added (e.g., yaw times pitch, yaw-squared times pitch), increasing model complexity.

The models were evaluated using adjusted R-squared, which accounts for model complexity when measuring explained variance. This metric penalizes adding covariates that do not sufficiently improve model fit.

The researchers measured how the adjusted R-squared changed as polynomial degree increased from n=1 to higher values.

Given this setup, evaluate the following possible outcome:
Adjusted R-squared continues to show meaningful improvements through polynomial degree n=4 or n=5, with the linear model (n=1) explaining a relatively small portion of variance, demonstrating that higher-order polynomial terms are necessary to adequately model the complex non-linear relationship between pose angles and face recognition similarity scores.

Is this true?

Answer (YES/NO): NO